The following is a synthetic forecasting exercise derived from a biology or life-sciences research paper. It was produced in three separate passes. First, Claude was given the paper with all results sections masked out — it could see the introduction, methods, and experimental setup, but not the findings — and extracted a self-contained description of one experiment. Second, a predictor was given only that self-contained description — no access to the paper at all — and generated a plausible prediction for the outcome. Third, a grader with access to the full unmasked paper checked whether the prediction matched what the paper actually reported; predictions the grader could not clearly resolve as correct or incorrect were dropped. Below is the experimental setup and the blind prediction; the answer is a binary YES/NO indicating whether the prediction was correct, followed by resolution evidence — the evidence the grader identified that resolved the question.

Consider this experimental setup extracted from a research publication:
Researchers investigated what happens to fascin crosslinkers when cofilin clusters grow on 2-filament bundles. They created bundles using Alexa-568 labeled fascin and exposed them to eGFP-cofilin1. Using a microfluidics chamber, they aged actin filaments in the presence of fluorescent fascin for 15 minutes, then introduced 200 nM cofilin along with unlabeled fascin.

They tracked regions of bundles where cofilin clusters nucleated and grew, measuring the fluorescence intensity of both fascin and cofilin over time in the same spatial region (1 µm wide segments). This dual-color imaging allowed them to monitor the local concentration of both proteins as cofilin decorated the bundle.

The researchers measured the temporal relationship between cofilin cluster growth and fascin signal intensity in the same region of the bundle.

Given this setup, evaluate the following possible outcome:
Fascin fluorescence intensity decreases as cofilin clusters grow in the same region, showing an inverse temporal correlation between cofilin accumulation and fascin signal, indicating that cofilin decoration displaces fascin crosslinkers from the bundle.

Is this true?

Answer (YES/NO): YES